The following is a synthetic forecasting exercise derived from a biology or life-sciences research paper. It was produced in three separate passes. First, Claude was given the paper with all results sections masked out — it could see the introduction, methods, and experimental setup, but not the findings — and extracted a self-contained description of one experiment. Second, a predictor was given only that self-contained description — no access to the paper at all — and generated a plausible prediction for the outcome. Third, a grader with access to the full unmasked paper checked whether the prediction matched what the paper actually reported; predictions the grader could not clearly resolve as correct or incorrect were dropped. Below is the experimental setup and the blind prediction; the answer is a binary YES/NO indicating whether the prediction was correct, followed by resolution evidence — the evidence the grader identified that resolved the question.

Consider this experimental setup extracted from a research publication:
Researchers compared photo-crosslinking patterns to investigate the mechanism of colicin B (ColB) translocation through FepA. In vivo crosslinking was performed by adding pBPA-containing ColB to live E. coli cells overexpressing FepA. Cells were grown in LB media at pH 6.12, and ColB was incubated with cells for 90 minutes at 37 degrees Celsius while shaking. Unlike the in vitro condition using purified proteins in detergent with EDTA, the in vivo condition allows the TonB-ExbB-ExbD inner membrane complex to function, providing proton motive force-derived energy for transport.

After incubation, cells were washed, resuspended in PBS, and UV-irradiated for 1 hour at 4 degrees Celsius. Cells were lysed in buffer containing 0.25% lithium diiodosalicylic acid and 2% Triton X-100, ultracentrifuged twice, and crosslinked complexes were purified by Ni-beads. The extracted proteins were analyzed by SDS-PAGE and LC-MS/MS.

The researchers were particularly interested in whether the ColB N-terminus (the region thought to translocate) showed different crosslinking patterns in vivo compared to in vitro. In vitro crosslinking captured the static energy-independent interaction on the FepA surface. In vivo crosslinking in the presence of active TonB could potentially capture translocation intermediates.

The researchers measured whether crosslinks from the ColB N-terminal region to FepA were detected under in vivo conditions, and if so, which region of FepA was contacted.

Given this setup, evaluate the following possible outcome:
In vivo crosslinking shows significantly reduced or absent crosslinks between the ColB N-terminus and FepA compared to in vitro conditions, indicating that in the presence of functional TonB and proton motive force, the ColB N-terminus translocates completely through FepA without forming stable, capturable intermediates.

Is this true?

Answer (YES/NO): NO